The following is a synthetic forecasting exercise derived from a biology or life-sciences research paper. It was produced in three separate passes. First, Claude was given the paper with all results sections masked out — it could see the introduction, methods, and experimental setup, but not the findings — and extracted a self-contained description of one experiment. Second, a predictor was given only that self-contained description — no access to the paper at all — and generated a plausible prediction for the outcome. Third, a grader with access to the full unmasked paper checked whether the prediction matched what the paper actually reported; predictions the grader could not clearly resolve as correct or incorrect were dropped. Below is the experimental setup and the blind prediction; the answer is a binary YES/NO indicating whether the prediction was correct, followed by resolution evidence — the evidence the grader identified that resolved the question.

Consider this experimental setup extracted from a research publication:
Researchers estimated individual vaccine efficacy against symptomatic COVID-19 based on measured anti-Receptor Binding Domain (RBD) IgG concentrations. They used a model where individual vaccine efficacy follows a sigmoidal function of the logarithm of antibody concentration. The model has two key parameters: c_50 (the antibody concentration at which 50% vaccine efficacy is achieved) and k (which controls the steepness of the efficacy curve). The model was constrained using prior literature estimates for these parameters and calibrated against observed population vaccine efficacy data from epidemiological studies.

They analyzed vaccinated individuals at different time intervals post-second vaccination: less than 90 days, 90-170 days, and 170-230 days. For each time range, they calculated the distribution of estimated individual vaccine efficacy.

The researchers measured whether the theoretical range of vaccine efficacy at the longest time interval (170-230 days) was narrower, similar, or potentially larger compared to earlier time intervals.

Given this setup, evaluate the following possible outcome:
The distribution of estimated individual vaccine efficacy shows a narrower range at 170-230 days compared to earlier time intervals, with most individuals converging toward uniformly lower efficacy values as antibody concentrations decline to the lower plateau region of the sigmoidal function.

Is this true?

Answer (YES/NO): NO